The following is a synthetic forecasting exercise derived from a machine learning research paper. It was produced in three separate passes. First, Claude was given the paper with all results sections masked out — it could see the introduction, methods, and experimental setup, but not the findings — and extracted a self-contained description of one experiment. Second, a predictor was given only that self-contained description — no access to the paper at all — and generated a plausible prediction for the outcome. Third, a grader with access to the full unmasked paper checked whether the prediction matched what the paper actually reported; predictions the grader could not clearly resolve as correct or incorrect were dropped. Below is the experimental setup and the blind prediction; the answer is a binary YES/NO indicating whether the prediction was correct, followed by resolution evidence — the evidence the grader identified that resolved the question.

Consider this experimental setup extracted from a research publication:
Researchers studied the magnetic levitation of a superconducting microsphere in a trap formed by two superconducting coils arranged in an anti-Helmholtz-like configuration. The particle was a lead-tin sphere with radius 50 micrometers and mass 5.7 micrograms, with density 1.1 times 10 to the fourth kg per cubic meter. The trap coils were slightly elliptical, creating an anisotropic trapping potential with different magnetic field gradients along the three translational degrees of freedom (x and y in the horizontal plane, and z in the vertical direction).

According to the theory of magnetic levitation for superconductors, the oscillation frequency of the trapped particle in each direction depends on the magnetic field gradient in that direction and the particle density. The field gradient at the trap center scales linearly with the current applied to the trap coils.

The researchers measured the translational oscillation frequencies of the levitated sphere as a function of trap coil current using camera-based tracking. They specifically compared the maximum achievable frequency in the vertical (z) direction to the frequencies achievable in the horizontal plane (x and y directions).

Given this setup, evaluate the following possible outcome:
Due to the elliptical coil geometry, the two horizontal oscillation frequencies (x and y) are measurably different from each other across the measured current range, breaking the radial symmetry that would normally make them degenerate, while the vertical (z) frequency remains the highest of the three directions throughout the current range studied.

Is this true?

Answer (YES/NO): YES